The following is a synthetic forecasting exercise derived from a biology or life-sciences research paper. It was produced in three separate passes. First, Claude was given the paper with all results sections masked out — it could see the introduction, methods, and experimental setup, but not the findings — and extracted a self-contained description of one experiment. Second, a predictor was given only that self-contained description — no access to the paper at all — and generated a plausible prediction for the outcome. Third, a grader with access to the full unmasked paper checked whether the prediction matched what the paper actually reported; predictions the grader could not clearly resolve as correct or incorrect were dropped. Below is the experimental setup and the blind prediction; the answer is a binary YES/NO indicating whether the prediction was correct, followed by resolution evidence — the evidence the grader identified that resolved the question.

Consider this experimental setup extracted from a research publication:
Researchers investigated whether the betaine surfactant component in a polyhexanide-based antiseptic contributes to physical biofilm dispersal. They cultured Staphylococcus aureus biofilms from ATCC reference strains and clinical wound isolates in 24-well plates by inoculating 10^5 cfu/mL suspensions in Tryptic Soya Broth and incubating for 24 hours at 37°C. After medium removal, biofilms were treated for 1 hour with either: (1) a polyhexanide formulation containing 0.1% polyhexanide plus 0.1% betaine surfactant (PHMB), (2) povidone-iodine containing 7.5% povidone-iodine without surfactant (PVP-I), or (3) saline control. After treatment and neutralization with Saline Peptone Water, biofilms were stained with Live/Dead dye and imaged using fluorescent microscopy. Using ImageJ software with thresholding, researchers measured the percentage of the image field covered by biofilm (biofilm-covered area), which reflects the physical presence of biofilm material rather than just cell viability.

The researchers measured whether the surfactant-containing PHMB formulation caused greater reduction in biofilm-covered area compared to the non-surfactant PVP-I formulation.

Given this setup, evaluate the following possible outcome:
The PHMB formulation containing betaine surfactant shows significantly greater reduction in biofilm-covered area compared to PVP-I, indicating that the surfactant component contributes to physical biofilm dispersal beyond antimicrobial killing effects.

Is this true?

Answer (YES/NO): NO